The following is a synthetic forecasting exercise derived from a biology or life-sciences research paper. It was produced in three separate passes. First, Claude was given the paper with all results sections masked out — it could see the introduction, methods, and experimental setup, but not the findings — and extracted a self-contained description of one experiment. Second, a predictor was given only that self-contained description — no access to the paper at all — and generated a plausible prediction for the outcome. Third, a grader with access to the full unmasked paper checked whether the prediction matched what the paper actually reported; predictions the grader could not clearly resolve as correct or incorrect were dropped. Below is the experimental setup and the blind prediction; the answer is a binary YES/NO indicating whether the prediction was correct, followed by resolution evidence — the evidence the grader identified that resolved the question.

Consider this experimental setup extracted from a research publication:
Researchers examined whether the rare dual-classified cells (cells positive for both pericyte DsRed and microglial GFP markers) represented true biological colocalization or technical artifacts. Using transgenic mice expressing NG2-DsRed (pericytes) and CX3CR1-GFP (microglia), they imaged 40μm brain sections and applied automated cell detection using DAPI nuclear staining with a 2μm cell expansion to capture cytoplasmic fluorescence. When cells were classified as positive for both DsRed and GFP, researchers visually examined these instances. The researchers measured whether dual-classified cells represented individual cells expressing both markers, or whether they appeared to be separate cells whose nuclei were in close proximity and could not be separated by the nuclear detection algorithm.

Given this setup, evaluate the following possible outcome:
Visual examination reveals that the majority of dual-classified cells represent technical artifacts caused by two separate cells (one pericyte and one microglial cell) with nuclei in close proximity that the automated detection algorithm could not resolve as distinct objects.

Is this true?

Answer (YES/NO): YES